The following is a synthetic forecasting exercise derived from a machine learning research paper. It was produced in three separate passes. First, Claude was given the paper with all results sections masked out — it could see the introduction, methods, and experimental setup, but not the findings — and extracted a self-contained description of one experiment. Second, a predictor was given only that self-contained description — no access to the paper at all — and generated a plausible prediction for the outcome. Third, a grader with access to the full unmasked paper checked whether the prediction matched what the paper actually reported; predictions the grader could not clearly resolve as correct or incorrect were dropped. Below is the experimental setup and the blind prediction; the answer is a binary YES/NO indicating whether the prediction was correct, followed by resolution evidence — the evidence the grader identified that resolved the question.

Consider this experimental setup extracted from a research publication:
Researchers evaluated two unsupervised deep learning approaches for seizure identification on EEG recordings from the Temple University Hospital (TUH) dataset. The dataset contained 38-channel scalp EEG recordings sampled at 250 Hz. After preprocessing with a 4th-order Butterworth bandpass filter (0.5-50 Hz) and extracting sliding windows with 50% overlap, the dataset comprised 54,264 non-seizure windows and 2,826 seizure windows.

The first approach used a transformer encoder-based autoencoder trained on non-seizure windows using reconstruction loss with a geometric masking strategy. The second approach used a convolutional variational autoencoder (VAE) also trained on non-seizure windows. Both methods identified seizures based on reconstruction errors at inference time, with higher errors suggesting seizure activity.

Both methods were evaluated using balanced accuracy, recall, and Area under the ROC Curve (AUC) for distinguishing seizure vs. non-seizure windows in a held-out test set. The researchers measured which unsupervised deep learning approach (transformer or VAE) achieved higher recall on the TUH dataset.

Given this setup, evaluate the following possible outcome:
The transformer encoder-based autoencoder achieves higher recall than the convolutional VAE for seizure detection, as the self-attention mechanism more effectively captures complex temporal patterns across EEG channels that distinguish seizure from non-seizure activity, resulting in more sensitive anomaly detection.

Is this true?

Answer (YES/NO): NO